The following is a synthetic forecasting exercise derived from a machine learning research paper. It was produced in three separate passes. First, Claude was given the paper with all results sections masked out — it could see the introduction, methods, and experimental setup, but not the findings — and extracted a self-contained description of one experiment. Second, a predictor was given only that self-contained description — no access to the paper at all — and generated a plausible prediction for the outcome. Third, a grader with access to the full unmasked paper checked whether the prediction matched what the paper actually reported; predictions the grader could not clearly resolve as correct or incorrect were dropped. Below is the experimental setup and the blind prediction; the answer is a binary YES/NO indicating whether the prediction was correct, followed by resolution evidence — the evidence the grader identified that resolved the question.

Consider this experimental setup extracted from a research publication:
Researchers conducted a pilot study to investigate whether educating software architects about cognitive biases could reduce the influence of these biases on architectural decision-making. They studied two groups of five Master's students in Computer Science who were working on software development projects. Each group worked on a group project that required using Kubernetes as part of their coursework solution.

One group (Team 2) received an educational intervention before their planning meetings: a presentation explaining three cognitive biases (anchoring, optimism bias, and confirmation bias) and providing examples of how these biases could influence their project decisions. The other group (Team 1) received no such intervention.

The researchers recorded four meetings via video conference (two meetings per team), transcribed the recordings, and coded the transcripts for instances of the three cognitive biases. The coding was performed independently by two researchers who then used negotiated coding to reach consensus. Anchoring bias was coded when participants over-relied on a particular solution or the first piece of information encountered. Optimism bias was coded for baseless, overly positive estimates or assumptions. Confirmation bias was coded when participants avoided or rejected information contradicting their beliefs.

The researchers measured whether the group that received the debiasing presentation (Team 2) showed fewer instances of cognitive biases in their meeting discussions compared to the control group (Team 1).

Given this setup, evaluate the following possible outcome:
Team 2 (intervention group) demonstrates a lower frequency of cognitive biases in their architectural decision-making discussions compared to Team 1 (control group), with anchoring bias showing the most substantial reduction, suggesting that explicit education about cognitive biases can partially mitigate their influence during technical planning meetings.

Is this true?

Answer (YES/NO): NO